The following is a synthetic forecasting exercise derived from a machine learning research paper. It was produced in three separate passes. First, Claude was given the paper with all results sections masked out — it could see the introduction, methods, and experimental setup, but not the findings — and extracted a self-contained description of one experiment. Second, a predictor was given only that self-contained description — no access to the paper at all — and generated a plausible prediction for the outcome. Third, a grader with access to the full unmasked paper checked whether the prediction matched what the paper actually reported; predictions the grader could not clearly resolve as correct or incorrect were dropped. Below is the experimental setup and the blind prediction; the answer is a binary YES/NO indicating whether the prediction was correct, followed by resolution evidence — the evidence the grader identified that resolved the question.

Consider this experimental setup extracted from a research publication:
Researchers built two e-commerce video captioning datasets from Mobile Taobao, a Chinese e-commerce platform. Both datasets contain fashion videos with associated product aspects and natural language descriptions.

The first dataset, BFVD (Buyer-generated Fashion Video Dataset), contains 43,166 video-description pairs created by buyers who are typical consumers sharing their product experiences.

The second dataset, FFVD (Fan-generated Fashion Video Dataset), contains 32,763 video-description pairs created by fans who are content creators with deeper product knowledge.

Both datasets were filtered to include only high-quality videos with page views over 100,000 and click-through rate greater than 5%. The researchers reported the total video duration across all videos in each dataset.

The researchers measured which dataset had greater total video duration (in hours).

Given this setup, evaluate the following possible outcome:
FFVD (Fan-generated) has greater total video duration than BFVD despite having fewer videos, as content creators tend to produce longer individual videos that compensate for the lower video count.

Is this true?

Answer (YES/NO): YES